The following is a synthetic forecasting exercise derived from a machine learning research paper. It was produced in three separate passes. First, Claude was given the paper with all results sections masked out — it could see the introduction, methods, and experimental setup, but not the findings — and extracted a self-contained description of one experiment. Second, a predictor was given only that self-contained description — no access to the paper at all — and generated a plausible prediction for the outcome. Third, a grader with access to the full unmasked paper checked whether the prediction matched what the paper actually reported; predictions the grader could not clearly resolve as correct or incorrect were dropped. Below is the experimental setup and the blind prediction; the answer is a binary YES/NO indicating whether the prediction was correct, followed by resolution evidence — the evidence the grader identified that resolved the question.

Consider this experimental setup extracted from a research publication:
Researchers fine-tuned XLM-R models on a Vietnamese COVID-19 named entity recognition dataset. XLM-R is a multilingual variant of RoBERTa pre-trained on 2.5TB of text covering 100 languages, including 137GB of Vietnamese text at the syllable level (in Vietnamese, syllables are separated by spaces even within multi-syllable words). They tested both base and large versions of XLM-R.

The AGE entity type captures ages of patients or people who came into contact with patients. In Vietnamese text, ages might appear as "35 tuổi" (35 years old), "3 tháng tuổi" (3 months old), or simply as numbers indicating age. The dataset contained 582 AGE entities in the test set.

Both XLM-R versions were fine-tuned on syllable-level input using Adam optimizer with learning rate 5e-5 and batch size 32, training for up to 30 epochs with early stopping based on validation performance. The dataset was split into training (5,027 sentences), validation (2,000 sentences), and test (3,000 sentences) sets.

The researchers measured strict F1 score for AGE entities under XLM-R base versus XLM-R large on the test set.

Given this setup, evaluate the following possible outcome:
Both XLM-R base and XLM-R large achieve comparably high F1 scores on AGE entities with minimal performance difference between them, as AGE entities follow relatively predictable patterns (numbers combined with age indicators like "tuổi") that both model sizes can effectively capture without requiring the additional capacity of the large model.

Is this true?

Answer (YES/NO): YES